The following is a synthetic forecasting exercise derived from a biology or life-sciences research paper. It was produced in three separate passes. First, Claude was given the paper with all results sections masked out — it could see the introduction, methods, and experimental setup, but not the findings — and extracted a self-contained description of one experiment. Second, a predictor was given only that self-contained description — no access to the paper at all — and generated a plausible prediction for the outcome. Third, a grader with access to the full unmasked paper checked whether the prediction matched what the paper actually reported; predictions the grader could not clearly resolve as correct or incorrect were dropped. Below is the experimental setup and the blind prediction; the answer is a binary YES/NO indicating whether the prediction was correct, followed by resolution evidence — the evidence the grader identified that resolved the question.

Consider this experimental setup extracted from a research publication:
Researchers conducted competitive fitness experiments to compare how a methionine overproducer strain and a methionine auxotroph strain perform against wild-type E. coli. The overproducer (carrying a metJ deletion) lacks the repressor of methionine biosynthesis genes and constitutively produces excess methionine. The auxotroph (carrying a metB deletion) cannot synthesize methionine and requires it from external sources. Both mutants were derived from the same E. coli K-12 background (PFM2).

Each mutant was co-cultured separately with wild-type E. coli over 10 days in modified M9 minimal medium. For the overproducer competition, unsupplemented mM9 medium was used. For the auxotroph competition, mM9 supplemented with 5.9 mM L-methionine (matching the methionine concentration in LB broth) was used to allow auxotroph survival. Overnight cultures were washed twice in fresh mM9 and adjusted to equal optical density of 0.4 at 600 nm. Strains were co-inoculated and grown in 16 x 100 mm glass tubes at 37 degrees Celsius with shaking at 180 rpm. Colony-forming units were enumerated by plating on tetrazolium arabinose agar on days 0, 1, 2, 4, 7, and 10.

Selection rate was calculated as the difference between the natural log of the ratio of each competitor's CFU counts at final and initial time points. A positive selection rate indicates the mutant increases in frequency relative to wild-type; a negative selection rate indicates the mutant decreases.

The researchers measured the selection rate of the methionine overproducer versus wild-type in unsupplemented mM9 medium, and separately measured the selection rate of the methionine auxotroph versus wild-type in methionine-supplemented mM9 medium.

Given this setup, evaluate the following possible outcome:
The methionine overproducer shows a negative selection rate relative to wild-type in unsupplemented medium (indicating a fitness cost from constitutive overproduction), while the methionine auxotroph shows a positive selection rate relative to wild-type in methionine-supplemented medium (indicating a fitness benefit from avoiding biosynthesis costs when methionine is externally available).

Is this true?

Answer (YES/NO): NO